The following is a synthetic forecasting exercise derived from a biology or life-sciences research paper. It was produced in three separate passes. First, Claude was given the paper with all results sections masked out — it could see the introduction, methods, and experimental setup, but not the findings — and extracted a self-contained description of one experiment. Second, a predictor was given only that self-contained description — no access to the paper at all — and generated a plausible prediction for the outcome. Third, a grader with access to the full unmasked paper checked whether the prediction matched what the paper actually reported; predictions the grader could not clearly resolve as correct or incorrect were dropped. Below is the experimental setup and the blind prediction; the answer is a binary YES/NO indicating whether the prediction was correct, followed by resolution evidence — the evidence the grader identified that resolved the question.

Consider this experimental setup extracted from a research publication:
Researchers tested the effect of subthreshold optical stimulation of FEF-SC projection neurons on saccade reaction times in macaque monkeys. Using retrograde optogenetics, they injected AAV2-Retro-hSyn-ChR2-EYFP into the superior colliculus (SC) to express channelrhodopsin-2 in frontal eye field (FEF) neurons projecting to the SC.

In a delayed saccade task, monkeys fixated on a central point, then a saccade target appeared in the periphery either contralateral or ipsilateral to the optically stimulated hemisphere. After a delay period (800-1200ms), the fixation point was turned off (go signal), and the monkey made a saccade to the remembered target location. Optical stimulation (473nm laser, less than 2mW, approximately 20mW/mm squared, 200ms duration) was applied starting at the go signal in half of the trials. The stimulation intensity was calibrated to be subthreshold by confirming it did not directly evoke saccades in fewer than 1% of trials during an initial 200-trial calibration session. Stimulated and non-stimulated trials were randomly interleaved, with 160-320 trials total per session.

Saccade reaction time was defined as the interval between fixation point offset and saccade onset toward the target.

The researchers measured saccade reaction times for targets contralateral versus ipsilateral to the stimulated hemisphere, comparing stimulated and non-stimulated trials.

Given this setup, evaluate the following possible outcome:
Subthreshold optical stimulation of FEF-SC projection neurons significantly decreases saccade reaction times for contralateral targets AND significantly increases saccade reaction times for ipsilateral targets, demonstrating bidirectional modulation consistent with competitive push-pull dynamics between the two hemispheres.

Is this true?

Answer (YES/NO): YES